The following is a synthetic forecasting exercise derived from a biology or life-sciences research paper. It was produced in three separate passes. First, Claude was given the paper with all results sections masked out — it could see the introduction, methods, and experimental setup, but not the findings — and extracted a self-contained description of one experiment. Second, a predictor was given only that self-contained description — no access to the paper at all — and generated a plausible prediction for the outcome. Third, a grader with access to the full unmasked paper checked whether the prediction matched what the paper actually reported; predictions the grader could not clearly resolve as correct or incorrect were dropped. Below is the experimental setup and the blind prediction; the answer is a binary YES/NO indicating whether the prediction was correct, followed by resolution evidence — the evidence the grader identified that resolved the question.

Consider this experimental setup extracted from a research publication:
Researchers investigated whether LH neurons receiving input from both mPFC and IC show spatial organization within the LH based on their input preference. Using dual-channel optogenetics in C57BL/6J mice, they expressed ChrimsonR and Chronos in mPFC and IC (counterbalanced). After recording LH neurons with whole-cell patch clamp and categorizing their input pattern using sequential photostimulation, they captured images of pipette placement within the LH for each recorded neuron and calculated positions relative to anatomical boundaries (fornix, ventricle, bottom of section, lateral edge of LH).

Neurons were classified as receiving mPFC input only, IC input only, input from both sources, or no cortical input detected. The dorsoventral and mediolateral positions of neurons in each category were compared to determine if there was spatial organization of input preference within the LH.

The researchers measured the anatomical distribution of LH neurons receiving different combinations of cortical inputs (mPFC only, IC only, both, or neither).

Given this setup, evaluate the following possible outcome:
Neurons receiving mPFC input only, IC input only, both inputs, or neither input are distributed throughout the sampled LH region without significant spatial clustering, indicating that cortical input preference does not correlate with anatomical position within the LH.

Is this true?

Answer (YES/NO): NO